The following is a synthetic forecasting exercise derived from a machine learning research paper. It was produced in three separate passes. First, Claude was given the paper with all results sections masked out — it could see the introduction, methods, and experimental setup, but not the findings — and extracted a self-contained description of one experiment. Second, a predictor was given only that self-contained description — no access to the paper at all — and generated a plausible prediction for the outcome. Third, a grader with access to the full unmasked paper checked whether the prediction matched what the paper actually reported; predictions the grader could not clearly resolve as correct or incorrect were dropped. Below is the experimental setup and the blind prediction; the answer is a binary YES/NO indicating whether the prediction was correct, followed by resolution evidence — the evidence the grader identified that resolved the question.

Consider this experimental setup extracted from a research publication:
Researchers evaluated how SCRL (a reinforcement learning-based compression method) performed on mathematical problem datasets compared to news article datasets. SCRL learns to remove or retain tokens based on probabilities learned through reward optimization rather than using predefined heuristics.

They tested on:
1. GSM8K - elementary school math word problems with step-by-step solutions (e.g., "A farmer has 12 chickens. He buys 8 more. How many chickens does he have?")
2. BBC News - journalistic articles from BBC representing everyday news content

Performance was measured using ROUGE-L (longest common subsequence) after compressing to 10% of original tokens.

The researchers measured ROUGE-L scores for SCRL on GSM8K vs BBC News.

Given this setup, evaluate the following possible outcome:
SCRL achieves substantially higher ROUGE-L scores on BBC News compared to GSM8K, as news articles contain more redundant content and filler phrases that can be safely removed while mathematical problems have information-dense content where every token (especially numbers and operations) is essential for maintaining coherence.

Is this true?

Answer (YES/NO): NO